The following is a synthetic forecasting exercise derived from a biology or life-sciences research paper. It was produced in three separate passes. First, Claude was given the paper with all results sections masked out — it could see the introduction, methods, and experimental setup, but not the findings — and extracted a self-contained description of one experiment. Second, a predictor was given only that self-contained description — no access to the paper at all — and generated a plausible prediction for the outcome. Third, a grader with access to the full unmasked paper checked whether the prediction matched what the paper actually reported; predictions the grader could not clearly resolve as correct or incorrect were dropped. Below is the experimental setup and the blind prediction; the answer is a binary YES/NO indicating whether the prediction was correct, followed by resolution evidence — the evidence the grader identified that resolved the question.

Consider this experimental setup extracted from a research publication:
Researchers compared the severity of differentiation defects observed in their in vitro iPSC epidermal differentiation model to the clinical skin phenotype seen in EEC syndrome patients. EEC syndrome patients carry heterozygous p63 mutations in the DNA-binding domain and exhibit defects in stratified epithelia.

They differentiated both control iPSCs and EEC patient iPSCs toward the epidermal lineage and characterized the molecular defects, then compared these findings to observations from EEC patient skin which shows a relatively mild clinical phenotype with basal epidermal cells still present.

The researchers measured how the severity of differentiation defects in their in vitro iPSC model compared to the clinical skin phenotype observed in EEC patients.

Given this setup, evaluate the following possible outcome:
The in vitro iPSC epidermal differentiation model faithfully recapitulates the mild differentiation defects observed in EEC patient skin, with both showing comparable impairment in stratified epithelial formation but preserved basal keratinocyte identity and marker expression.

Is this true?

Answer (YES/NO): NO